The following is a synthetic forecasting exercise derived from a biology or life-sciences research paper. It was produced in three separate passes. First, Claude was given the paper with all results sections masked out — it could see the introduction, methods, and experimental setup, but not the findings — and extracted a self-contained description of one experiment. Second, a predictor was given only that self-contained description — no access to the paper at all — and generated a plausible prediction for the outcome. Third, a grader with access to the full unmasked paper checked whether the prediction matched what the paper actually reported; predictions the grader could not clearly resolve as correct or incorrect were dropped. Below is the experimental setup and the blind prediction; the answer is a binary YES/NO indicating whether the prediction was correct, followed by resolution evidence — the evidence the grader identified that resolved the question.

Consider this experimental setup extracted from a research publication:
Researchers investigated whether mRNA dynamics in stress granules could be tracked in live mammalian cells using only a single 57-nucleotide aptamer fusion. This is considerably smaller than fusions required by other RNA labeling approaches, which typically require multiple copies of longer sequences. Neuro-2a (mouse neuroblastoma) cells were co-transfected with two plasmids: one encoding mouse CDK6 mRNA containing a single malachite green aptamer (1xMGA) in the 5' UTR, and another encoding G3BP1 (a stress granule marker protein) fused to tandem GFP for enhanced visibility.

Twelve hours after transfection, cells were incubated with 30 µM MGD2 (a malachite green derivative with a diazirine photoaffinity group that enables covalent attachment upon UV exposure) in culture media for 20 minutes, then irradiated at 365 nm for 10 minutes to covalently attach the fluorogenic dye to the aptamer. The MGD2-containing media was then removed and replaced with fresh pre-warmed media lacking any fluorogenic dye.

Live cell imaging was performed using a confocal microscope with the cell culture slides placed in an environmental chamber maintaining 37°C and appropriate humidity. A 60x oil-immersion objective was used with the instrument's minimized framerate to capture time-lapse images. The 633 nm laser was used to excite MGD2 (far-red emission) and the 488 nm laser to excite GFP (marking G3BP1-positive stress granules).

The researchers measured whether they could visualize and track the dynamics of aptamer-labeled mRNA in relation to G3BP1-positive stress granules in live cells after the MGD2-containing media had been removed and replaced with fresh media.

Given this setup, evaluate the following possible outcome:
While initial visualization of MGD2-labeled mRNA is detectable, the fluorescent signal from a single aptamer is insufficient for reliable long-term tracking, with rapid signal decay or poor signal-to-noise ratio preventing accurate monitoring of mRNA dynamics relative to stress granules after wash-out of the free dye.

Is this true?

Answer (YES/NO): NO